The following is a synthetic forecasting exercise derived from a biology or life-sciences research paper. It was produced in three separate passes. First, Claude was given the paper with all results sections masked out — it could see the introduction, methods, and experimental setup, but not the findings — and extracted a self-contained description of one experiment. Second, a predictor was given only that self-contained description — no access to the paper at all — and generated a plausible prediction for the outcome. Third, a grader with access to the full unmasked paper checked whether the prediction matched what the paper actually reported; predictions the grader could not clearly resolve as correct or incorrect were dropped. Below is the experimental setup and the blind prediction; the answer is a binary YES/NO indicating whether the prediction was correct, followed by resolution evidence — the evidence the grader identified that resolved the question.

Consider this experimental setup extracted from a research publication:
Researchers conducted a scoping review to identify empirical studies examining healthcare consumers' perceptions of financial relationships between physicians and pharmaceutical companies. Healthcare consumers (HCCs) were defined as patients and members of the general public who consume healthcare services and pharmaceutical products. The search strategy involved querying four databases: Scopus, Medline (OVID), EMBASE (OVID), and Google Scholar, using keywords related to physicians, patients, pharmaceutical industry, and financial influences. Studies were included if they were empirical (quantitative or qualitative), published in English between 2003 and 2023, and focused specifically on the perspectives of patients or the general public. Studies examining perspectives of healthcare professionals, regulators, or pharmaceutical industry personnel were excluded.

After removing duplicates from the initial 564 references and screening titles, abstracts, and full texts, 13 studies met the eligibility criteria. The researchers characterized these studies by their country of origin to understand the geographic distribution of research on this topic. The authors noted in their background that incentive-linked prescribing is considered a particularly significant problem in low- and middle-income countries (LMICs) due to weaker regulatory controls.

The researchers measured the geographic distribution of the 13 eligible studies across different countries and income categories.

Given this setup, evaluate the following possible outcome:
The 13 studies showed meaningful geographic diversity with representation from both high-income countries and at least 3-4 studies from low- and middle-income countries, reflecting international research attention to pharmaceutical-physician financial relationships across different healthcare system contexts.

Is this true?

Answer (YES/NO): YES